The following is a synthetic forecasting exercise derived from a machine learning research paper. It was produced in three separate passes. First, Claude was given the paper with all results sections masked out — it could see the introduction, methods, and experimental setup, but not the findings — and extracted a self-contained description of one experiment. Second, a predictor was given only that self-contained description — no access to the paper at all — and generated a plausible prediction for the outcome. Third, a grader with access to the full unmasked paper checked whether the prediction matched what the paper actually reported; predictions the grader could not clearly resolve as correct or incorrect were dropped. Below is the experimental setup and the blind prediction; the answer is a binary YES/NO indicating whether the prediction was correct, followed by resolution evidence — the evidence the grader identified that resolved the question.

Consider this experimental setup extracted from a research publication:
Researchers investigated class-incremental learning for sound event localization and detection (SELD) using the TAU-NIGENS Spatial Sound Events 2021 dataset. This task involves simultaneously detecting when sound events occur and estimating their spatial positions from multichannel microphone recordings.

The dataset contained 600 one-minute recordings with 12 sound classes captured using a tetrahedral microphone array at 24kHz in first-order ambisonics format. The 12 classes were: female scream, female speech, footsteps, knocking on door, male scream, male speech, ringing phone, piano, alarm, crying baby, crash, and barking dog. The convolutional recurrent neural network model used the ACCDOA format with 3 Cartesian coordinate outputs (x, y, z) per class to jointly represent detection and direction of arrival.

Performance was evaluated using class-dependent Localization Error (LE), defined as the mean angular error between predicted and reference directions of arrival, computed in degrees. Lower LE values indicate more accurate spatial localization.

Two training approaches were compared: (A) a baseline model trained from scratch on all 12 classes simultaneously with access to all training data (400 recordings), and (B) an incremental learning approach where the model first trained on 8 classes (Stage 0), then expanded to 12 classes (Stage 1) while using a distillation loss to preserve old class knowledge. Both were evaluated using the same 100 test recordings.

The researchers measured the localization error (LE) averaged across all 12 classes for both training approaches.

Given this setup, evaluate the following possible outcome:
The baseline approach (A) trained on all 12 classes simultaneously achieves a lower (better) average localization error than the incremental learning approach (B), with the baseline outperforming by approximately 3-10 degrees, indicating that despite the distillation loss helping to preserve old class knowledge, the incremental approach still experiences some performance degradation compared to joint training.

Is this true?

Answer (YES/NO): NO